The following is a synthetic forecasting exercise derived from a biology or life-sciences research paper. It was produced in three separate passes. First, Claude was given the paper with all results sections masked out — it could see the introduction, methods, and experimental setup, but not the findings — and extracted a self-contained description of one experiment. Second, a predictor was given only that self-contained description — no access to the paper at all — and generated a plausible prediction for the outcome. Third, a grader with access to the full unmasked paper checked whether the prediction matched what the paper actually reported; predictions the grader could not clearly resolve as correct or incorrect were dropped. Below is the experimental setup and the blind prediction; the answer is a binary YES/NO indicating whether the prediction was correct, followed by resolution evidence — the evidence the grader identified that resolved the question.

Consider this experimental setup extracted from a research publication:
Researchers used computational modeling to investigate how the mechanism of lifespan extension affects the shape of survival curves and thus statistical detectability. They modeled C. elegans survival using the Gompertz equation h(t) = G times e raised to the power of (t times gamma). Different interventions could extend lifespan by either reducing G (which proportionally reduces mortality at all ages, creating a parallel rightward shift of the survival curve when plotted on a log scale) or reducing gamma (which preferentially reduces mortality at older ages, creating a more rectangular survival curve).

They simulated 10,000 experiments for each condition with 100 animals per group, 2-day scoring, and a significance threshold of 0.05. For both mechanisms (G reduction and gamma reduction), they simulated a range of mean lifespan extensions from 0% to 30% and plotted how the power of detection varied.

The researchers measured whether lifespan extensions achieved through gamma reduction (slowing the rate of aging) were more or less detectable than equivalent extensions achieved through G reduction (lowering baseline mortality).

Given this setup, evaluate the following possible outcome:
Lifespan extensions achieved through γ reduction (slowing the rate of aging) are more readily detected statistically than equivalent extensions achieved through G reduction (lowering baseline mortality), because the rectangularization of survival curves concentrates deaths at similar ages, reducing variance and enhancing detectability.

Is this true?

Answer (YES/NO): NO